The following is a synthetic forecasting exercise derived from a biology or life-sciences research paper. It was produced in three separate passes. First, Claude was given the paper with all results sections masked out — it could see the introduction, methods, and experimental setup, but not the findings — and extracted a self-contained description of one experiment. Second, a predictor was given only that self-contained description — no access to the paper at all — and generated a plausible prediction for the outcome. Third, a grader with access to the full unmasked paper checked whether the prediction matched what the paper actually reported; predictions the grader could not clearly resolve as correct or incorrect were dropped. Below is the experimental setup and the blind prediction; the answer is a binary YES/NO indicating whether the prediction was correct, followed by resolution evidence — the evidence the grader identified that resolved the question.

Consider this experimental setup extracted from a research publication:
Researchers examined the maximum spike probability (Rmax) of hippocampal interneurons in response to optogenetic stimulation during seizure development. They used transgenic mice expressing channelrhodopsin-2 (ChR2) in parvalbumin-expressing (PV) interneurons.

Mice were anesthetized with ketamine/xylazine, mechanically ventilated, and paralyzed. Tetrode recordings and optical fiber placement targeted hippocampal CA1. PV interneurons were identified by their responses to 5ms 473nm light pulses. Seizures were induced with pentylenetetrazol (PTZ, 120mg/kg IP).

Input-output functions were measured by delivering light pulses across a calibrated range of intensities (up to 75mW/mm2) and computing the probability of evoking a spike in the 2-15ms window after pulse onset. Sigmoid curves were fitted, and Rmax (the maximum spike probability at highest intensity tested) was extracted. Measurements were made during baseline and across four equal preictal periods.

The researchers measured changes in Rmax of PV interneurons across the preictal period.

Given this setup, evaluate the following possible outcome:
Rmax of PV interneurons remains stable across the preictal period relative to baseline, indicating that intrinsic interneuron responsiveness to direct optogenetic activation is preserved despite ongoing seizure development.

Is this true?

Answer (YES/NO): YES